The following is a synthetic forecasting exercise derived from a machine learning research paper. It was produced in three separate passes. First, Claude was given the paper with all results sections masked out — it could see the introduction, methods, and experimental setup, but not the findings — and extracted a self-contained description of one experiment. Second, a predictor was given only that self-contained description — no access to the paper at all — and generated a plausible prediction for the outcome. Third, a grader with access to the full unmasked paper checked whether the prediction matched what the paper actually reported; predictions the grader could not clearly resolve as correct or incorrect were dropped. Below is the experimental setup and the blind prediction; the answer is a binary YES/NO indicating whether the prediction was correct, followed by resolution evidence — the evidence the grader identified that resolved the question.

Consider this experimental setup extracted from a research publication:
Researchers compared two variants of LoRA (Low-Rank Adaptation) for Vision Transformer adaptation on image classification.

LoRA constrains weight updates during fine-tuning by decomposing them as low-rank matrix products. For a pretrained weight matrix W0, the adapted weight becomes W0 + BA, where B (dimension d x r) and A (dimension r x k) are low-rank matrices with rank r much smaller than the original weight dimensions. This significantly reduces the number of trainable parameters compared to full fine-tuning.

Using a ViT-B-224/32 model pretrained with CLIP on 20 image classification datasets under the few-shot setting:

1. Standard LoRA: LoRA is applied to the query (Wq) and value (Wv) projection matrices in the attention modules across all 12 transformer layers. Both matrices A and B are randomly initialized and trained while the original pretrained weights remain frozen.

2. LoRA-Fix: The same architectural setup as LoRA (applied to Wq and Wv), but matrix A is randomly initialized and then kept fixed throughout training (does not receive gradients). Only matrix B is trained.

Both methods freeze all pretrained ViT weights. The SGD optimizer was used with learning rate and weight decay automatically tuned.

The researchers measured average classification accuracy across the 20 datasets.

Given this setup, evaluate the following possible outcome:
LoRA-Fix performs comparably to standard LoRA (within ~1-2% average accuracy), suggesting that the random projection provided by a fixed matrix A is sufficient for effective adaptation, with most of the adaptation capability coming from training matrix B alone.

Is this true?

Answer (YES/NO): NO